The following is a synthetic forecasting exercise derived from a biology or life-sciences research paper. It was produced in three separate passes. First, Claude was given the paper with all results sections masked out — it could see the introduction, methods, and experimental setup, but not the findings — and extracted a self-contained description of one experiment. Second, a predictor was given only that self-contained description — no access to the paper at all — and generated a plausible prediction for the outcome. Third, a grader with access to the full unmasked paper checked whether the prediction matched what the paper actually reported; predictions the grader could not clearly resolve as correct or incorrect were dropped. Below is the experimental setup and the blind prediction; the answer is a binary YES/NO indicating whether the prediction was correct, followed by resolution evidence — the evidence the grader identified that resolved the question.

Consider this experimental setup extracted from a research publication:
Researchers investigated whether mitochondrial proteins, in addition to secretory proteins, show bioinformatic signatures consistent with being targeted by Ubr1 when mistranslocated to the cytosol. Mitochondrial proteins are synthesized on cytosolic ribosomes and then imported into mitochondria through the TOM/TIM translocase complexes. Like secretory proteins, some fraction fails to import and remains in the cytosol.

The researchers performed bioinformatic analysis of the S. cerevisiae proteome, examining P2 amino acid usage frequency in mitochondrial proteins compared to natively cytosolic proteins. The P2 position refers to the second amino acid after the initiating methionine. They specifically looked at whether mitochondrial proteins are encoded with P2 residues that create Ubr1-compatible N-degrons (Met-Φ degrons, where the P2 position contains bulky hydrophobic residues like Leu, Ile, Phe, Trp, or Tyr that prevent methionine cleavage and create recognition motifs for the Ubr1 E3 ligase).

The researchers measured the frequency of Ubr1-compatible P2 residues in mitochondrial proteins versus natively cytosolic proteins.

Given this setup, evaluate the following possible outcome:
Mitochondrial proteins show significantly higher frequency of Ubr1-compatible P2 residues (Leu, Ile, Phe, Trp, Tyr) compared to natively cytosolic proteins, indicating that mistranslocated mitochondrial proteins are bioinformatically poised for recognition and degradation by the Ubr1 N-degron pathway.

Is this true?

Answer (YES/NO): YES